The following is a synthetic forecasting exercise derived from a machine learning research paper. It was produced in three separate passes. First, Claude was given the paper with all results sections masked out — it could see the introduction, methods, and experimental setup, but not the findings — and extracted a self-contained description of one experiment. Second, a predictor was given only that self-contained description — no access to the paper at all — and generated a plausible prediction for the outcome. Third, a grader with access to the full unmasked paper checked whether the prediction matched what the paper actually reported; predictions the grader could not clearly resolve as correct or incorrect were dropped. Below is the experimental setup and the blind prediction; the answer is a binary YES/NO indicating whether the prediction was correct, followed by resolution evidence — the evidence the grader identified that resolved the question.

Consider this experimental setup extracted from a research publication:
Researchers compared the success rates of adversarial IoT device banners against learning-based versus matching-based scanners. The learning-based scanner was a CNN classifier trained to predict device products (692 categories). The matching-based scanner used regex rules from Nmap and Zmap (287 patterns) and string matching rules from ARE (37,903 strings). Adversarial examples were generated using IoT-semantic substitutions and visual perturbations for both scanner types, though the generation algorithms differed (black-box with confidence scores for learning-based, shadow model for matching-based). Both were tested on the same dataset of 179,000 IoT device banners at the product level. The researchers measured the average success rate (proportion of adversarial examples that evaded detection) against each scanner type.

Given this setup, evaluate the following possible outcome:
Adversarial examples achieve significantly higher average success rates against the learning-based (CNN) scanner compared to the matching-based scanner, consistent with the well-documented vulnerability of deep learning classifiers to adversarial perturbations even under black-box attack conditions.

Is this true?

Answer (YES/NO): NO